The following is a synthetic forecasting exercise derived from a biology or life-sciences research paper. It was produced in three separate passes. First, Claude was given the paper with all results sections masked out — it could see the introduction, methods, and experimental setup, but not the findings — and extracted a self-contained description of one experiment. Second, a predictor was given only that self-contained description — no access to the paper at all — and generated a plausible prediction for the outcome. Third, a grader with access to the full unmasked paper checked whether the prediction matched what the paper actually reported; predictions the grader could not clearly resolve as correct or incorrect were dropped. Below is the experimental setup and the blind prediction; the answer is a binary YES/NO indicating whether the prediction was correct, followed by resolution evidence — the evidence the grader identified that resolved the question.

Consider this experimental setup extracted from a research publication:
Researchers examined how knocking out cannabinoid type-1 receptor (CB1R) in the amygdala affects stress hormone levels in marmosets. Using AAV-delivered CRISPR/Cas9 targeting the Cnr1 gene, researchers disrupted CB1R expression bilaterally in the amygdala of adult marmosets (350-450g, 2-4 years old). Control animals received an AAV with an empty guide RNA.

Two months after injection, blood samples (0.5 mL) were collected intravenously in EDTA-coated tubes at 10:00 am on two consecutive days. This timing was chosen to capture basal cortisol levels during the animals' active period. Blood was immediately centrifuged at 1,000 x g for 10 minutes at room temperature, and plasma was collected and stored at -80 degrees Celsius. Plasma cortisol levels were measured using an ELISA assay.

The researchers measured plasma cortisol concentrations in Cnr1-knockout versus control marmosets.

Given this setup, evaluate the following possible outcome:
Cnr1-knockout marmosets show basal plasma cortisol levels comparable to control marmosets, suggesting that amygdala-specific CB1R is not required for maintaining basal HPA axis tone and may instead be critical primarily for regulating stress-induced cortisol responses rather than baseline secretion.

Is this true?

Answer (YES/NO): NO